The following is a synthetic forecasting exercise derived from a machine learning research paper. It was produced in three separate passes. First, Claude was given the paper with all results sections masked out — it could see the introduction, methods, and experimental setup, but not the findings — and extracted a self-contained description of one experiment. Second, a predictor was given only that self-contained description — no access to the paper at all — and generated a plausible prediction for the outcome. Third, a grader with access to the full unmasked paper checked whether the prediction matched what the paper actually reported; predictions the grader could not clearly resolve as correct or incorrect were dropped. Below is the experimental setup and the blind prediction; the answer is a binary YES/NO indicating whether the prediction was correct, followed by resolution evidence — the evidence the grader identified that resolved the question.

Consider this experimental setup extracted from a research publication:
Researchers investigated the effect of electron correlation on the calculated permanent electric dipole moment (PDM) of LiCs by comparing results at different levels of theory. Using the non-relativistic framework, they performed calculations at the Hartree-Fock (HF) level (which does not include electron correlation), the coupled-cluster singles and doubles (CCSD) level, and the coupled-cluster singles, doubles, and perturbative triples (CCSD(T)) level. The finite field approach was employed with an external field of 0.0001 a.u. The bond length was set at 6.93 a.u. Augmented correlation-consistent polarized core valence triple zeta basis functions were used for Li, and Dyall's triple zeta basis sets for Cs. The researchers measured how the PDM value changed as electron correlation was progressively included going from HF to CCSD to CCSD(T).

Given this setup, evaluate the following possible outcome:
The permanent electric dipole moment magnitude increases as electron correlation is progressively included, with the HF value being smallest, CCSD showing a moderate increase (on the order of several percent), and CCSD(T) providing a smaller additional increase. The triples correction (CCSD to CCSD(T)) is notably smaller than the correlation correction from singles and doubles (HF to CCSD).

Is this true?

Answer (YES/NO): NO